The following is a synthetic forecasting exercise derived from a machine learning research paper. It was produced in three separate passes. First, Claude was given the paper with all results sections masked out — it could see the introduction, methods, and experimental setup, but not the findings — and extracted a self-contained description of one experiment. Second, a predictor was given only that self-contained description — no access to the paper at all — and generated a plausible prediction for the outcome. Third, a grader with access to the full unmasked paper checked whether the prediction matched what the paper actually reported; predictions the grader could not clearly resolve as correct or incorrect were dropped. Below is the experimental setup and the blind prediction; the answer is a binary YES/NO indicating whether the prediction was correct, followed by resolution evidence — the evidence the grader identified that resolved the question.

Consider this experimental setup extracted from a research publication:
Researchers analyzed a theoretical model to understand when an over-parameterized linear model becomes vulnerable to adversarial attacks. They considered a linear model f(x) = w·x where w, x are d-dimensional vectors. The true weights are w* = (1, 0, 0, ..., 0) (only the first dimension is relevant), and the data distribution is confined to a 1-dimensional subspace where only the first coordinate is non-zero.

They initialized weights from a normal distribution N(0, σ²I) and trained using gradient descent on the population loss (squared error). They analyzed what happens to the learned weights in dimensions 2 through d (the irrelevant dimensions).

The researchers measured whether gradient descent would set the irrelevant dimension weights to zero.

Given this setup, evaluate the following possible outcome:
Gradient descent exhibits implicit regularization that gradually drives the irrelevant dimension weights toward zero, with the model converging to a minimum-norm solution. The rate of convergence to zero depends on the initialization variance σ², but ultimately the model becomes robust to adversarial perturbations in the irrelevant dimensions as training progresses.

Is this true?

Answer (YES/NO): NO